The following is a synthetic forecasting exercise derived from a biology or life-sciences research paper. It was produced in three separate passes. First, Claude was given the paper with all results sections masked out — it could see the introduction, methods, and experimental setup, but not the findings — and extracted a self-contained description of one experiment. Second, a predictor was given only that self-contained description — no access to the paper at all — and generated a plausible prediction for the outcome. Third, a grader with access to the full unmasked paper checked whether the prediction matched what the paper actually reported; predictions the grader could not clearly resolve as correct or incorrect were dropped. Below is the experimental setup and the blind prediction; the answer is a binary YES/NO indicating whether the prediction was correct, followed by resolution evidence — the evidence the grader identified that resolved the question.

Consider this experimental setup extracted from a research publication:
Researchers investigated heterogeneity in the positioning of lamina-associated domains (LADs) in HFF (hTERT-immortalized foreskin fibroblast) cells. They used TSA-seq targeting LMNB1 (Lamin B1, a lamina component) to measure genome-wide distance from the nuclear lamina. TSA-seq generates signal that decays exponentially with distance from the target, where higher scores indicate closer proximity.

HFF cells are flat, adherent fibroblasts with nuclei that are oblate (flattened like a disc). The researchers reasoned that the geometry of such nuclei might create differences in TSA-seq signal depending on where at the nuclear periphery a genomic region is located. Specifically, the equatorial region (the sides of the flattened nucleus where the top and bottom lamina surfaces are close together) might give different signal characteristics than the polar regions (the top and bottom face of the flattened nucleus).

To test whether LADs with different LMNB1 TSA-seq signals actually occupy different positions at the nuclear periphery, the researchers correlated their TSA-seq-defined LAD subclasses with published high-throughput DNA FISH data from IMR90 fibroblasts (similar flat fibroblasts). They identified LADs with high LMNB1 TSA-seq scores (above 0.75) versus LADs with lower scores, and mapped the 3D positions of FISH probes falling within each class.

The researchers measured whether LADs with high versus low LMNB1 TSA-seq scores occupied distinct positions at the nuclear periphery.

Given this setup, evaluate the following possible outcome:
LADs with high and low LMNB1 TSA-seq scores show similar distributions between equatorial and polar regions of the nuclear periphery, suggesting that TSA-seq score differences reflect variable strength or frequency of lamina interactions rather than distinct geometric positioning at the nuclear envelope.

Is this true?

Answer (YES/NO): NO